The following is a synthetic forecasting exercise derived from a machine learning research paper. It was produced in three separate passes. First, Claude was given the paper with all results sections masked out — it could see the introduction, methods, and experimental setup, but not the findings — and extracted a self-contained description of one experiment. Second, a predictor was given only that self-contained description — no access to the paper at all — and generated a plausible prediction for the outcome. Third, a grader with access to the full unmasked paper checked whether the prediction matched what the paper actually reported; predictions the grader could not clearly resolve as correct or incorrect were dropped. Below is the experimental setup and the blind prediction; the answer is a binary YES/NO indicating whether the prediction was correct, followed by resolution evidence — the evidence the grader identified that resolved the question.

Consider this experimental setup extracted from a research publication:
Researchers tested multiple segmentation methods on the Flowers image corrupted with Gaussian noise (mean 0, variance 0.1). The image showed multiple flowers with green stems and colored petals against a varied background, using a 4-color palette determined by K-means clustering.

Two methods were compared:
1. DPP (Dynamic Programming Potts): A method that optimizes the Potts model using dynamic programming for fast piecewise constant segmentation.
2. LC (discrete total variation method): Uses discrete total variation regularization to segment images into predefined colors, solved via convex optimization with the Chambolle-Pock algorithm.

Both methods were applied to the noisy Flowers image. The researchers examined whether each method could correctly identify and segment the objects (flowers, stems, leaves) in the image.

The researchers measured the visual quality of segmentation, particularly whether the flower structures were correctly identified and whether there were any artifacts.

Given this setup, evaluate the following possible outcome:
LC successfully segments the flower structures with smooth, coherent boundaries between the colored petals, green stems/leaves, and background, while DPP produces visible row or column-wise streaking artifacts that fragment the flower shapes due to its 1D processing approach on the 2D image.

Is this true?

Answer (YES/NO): NO